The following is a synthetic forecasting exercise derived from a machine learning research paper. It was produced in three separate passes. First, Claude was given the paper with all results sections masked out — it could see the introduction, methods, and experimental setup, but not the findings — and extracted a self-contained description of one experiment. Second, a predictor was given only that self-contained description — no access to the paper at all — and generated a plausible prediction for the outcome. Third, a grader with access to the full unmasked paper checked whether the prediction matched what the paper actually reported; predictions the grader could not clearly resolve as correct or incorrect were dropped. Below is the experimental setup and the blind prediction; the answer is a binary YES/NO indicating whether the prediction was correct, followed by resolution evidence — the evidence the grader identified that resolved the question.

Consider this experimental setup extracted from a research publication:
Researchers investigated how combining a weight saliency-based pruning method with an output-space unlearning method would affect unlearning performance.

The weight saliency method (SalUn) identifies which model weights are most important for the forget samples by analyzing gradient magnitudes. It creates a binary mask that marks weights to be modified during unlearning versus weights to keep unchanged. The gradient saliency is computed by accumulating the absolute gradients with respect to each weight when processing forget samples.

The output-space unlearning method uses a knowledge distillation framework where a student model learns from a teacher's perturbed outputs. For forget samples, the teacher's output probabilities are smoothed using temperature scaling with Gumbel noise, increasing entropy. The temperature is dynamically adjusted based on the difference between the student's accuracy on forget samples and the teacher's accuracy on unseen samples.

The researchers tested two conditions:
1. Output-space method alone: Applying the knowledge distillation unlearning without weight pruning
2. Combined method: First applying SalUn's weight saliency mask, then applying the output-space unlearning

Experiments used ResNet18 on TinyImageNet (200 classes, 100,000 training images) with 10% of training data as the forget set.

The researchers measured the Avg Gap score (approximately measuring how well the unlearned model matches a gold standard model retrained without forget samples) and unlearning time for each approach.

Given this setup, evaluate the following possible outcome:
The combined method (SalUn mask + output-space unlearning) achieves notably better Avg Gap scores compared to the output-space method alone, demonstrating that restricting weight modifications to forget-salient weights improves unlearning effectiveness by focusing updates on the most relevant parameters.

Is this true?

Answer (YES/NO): YES